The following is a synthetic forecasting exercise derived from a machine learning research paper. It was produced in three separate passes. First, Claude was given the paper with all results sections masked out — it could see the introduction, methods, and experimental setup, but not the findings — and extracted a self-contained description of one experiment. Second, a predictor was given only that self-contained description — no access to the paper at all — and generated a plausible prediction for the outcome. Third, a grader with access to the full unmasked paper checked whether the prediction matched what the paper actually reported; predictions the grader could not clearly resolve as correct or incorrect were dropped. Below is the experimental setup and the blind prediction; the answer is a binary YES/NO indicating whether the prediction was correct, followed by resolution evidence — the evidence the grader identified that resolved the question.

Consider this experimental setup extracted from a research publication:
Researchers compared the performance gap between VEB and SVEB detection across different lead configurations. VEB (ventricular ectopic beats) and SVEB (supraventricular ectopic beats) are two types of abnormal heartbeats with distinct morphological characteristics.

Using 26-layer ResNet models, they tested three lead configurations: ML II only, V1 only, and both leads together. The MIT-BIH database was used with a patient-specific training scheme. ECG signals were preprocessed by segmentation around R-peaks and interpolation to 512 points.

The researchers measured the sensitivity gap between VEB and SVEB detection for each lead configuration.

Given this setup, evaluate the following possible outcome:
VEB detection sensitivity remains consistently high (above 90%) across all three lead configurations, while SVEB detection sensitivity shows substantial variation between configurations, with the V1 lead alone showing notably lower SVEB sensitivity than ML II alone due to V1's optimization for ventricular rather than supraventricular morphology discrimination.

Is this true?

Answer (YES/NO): NO